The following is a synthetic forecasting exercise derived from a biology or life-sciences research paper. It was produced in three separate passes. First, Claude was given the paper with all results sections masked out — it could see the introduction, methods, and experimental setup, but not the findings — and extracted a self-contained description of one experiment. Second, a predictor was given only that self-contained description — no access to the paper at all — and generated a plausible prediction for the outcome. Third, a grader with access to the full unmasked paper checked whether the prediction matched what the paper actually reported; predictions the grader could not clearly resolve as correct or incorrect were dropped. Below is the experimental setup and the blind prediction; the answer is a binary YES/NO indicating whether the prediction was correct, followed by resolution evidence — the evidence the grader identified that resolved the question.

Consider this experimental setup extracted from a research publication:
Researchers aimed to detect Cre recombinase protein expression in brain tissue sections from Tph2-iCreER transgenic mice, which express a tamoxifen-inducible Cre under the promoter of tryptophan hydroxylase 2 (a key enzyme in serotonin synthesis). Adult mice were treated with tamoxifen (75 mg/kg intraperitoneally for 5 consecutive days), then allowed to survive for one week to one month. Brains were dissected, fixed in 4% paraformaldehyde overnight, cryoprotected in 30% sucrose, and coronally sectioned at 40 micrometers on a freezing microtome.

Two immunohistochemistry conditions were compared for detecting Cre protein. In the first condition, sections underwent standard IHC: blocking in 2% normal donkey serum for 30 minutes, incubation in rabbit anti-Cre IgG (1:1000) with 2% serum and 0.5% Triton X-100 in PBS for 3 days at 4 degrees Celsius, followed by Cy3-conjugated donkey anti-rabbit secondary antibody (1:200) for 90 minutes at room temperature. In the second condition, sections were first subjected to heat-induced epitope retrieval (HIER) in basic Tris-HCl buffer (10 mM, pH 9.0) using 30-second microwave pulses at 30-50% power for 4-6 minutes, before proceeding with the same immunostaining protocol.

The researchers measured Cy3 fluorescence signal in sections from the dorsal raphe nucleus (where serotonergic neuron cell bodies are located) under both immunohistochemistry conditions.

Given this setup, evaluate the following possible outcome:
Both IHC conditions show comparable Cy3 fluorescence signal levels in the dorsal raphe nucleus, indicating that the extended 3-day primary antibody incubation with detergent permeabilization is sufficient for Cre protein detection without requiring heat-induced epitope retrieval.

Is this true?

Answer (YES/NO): NO